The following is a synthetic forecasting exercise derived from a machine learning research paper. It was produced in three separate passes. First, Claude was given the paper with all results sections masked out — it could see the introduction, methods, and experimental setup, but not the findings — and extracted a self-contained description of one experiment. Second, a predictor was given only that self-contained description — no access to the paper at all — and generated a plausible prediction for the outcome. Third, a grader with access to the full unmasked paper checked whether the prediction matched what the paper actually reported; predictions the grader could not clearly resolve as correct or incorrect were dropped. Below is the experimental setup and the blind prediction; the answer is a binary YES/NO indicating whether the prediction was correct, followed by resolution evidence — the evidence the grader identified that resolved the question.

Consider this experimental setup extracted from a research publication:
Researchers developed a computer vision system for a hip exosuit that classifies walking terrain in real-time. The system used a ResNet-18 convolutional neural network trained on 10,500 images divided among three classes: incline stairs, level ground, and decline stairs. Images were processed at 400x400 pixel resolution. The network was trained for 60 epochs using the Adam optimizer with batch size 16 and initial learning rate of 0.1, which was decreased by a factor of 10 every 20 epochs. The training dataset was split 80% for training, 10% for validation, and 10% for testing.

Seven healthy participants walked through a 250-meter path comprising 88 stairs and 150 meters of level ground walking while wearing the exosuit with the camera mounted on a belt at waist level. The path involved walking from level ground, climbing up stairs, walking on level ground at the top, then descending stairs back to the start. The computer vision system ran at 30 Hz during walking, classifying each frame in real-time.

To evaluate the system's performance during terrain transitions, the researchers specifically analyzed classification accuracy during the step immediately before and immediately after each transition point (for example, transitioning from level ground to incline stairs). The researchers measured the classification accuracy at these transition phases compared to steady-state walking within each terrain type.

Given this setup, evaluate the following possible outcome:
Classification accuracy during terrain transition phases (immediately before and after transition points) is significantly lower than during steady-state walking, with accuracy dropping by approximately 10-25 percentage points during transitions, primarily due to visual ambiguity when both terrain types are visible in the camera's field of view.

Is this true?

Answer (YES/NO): NO